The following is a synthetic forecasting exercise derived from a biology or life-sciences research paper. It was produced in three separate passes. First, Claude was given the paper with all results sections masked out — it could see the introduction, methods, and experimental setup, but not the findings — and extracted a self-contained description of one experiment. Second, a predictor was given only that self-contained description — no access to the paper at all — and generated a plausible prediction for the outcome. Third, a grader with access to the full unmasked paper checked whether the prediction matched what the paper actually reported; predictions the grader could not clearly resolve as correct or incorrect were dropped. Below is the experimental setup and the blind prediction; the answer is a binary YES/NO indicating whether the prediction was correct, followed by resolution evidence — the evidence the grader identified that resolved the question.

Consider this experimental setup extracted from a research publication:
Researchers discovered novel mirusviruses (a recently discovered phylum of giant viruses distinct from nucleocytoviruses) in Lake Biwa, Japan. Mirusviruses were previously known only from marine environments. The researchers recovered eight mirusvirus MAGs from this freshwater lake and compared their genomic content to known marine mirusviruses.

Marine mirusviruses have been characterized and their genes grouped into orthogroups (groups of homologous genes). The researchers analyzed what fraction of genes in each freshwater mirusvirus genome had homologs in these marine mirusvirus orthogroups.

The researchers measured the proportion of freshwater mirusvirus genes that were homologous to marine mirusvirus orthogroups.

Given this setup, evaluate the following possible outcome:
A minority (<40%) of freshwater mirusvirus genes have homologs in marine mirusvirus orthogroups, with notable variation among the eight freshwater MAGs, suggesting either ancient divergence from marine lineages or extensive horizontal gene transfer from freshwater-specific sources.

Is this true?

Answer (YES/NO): YES